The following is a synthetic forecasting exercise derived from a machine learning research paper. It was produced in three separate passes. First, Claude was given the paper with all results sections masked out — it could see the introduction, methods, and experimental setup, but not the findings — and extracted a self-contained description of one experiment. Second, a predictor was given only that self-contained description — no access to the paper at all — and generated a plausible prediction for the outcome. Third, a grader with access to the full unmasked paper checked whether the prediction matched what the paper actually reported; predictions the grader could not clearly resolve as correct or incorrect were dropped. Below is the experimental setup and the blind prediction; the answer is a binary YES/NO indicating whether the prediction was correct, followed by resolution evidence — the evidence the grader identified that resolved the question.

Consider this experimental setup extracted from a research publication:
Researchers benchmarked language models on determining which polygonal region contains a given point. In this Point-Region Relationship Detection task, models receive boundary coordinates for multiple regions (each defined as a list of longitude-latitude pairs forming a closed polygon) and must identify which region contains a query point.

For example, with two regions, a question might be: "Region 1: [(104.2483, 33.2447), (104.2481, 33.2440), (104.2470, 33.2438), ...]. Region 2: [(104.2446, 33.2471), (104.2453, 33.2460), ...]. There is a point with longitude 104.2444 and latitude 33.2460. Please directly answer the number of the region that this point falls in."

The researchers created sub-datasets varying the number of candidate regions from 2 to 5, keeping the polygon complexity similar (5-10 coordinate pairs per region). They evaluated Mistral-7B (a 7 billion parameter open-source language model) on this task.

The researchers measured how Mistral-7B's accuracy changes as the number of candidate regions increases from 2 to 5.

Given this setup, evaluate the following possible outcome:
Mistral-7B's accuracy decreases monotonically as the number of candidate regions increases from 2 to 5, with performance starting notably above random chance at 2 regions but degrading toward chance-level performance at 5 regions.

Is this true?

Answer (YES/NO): NO